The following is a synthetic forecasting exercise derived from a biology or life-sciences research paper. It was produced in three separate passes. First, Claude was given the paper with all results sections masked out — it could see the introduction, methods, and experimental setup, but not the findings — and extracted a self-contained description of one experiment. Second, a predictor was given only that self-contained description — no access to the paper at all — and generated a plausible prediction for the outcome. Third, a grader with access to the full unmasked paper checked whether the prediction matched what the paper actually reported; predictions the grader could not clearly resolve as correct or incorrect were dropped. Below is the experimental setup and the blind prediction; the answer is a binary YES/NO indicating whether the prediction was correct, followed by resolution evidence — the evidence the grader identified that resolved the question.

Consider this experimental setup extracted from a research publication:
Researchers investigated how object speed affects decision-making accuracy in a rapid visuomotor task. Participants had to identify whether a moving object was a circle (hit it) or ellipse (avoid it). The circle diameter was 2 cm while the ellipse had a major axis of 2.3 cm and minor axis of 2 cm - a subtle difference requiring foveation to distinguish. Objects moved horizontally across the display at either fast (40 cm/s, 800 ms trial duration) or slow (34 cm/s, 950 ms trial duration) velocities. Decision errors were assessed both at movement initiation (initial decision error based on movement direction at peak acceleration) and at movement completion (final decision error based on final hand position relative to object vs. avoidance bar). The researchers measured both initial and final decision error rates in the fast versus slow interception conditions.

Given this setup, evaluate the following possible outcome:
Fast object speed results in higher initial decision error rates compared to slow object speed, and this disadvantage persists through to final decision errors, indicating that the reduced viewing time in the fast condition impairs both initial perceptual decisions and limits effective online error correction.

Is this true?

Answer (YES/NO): YES